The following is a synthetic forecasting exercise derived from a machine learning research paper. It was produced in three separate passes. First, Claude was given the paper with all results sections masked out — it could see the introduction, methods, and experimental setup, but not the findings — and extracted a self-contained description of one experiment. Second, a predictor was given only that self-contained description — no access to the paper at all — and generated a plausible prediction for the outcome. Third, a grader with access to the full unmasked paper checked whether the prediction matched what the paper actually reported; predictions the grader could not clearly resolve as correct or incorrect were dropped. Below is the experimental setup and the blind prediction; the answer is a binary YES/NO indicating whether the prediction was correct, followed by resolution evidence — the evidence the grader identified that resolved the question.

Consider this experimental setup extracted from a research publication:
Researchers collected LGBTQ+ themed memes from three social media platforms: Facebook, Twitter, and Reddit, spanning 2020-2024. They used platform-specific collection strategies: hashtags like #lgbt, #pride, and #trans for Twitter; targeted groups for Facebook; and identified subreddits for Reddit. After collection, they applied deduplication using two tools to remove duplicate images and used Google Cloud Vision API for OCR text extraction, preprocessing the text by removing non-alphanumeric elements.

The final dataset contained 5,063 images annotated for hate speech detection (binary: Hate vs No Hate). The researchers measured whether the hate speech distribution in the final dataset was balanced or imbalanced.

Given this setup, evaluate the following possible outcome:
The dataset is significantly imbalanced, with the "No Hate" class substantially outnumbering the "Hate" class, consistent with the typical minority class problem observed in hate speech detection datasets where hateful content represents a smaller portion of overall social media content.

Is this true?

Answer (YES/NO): NO